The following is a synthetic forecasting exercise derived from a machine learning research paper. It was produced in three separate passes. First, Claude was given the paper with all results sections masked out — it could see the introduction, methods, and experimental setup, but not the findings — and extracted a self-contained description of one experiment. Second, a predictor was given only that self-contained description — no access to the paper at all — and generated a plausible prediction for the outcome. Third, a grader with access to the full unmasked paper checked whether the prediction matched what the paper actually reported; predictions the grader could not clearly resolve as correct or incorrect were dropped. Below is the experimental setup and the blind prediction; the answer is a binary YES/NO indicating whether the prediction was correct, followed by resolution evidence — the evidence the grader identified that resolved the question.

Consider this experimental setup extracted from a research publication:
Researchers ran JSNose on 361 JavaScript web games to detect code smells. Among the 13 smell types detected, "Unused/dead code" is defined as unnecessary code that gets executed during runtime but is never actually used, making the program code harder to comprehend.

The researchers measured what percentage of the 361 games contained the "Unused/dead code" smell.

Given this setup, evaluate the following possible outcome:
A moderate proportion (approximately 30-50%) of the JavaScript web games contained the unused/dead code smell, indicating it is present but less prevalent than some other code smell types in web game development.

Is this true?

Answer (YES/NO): NO